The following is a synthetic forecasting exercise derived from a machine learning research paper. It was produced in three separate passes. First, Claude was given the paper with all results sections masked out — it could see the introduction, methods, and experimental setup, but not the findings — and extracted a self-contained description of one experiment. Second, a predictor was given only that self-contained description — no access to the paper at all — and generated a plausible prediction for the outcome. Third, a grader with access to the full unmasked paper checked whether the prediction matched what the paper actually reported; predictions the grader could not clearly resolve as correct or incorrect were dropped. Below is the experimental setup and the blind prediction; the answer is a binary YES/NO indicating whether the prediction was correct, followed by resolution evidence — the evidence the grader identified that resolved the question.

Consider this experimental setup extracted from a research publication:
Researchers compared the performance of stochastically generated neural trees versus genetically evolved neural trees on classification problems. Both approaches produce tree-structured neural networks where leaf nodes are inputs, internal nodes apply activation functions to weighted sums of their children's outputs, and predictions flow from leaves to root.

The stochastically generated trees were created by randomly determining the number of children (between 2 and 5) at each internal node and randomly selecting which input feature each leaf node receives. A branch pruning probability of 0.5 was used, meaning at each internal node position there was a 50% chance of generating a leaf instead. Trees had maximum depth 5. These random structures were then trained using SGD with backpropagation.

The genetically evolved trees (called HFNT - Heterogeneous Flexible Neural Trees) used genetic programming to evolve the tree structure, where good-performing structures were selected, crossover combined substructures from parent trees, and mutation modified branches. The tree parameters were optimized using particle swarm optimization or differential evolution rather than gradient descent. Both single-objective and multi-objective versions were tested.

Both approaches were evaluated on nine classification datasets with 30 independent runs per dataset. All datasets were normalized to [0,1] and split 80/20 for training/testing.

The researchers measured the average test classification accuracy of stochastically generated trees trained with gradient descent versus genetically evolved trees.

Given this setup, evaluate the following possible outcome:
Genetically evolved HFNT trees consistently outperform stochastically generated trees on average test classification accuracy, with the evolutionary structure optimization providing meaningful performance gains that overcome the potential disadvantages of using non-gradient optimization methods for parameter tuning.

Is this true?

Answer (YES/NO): NO